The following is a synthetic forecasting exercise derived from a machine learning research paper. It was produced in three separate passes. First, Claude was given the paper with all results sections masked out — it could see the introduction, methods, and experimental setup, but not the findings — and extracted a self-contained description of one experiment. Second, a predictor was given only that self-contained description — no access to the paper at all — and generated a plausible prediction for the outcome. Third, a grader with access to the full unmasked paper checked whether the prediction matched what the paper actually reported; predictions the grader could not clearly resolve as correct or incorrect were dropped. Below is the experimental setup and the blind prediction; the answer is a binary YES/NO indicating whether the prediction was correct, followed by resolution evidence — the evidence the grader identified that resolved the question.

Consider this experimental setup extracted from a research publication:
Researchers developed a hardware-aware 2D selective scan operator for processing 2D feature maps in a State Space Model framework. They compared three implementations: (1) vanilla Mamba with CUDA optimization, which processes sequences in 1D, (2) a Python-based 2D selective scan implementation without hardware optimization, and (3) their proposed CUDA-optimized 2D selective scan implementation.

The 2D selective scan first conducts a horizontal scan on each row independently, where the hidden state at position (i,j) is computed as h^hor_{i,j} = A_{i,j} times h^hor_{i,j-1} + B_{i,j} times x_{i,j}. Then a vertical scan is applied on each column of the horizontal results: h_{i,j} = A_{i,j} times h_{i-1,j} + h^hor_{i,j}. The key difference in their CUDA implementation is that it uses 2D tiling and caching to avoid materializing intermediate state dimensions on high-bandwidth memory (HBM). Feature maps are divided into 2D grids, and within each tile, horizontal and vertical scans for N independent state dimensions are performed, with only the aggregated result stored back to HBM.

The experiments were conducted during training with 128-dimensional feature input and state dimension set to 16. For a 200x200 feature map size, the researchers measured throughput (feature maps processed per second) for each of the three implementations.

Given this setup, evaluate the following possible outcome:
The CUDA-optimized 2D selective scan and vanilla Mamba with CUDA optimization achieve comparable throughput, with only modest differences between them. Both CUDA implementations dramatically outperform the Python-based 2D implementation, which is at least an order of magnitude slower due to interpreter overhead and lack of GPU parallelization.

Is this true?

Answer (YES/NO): YES